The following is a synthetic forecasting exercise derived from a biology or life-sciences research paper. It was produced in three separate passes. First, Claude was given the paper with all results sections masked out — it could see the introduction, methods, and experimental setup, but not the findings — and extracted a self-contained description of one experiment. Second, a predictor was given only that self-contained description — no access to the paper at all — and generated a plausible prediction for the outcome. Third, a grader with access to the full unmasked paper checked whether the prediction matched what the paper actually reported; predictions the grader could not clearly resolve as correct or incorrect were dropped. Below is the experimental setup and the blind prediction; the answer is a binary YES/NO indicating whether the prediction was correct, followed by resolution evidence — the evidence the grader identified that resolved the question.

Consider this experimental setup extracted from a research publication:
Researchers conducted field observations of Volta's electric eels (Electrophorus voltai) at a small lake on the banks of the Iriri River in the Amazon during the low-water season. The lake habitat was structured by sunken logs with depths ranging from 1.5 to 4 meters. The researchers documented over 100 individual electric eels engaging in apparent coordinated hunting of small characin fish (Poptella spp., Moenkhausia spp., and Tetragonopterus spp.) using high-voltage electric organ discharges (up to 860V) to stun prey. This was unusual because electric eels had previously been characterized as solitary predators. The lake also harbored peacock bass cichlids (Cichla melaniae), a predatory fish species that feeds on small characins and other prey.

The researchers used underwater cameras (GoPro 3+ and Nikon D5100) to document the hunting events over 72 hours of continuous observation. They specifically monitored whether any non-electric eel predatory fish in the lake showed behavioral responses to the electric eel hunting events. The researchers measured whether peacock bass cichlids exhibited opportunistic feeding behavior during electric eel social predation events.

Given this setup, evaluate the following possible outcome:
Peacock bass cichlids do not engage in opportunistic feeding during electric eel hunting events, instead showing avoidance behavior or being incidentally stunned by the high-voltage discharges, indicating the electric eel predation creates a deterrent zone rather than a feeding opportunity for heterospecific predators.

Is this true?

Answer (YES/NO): NO